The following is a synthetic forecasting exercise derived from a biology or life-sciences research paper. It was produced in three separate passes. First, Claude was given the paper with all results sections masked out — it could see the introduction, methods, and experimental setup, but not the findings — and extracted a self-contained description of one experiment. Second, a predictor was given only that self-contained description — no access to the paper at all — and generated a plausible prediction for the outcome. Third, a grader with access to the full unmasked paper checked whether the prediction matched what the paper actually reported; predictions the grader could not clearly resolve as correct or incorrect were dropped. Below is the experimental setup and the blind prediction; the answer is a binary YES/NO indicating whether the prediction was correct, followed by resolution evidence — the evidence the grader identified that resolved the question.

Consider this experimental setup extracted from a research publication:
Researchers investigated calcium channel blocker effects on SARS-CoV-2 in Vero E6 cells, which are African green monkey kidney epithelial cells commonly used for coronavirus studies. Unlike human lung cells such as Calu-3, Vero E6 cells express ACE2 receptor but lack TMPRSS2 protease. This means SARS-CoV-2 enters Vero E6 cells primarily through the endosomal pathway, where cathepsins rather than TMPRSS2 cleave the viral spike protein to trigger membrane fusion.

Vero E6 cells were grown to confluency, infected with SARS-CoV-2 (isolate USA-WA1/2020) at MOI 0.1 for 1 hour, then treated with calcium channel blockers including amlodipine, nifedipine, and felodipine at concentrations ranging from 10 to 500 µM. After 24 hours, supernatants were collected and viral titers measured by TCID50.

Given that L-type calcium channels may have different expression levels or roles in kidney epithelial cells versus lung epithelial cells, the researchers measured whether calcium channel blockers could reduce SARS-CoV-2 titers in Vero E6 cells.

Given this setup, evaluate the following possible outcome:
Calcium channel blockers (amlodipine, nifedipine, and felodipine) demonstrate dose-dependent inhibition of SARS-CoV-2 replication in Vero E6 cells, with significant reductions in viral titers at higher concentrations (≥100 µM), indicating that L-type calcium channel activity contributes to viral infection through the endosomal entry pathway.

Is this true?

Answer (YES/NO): NO